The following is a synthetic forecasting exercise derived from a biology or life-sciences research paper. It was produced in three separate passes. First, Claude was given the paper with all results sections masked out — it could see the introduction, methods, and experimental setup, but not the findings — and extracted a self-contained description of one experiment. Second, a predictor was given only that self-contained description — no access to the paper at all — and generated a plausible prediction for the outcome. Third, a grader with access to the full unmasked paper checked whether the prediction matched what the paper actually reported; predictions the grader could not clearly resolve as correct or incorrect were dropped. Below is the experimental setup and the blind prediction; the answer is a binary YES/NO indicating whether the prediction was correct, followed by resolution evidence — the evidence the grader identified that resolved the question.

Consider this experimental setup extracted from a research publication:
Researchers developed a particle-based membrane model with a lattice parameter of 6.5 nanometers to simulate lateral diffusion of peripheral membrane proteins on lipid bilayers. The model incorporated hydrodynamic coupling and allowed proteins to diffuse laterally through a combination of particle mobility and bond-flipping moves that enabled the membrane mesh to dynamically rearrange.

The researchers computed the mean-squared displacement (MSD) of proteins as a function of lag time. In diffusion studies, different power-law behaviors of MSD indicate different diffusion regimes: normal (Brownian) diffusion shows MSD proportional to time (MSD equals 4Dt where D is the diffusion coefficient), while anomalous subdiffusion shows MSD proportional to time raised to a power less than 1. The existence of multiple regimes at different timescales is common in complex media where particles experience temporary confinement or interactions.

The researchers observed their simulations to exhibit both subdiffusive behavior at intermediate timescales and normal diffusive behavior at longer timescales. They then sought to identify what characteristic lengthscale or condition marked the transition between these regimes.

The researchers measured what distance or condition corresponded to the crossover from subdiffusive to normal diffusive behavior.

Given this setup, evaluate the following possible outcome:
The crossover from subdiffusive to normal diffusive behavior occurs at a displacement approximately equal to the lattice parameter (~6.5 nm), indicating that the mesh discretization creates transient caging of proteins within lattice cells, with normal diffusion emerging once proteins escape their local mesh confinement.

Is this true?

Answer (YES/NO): YES